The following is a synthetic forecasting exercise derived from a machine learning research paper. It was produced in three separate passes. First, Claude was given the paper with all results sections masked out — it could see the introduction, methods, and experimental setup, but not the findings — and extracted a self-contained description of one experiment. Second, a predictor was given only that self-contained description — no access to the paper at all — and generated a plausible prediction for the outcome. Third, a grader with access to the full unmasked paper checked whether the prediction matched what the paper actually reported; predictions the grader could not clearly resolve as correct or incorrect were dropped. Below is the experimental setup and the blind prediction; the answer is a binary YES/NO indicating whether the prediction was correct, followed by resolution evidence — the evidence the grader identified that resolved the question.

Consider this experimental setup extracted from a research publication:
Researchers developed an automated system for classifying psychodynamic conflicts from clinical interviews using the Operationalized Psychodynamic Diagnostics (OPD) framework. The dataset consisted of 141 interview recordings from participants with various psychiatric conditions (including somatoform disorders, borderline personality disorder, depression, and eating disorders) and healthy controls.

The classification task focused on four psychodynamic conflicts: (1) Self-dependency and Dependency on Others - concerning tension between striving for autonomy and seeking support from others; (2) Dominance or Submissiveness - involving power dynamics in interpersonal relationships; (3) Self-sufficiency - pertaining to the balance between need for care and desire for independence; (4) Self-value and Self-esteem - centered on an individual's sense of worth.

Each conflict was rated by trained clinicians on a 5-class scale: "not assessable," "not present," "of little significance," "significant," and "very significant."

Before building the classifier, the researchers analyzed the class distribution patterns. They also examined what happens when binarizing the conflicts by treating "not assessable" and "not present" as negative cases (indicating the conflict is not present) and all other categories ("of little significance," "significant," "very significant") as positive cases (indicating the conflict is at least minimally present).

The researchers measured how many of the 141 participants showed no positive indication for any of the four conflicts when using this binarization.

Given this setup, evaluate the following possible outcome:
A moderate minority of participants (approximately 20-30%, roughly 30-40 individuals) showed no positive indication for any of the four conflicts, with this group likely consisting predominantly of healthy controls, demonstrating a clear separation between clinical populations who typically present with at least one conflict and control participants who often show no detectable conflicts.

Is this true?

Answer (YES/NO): NO